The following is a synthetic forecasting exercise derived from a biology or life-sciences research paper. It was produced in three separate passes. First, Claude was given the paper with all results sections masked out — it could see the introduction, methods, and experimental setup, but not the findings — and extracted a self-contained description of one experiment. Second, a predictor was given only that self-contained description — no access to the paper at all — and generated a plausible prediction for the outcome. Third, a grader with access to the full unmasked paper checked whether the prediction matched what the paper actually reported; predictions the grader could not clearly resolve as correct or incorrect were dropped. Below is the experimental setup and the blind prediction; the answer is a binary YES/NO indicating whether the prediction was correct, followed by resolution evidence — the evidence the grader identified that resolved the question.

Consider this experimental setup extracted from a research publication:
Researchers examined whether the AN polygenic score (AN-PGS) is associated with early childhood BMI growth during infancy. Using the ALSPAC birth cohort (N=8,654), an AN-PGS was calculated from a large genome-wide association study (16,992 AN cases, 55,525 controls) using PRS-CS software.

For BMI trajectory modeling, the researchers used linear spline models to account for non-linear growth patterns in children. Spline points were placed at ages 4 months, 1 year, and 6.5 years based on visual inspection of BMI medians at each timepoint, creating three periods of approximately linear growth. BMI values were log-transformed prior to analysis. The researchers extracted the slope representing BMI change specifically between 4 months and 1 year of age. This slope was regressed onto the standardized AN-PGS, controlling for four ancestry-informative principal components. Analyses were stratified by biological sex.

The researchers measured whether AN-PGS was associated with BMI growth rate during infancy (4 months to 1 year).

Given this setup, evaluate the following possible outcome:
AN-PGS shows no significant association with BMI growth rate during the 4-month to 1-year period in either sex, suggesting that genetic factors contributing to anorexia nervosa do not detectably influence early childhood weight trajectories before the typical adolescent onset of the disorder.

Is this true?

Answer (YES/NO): YES